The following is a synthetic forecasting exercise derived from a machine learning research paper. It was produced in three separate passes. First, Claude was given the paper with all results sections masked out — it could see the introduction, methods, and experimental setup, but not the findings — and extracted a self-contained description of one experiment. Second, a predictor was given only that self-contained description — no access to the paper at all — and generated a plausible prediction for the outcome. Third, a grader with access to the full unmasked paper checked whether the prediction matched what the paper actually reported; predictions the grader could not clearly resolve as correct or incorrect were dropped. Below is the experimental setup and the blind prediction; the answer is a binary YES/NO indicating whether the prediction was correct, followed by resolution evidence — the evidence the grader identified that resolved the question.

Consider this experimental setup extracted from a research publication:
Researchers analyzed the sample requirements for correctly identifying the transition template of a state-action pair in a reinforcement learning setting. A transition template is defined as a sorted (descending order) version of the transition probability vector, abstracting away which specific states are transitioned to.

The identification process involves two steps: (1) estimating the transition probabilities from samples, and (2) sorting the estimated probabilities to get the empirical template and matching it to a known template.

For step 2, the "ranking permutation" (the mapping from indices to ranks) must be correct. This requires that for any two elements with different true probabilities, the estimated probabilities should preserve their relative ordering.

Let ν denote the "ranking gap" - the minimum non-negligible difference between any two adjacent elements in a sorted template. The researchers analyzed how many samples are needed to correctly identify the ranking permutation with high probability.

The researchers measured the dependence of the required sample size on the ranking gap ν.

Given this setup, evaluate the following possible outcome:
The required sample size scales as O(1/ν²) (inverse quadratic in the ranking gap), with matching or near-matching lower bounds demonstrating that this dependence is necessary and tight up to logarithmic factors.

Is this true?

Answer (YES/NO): NO